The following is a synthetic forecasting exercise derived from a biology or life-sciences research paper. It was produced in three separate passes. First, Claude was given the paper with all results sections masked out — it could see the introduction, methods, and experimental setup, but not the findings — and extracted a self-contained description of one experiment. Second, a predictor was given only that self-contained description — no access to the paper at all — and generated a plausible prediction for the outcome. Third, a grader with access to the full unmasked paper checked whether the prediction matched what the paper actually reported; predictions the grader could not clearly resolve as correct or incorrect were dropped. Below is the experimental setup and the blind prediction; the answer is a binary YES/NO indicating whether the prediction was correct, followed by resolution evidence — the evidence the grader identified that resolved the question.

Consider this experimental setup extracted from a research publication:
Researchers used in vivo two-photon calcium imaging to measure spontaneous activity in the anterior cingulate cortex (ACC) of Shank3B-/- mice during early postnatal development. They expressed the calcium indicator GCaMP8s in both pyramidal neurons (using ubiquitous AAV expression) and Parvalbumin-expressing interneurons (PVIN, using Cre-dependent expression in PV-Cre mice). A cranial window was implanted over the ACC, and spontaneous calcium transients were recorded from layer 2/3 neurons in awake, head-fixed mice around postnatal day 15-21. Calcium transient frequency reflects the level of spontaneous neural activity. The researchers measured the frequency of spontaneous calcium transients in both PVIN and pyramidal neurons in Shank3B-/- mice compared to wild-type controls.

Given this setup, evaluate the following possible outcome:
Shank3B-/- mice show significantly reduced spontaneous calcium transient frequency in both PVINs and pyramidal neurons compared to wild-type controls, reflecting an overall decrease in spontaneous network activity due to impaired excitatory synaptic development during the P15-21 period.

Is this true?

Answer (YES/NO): NO